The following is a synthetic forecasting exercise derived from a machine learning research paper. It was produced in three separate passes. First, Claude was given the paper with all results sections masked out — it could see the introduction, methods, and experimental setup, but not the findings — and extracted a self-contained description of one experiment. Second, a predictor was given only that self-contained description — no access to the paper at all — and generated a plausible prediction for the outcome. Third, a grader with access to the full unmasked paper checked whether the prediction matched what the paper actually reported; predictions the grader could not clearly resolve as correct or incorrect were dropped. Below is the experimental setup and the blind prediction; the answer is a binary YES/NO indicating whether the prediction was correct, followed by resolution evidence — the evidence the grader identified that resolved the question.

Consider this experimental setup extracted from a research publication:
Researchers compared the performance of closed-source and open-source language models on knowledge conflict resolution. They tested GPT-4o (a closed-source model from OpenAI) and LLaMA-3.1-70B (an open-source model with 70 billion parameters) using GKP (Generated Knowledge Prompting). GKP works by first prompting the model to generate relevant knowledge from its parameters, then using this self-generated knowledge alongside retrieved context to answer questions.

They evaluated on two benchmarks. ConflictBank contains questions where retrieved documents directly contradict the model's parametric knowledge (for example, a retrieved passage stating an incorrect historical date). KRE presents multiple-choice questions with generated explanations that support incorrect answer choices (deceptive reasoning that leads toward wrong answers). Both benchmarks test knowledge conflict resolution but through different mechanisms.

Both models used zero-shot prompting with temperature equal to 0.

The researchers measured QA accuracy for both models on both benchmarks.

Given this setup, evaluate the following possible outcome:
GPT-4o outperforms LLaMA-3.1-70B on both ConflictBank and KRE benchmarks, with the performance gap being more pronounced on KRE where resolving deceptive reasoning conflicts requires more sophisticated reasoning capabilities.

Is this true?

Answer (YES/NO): NO